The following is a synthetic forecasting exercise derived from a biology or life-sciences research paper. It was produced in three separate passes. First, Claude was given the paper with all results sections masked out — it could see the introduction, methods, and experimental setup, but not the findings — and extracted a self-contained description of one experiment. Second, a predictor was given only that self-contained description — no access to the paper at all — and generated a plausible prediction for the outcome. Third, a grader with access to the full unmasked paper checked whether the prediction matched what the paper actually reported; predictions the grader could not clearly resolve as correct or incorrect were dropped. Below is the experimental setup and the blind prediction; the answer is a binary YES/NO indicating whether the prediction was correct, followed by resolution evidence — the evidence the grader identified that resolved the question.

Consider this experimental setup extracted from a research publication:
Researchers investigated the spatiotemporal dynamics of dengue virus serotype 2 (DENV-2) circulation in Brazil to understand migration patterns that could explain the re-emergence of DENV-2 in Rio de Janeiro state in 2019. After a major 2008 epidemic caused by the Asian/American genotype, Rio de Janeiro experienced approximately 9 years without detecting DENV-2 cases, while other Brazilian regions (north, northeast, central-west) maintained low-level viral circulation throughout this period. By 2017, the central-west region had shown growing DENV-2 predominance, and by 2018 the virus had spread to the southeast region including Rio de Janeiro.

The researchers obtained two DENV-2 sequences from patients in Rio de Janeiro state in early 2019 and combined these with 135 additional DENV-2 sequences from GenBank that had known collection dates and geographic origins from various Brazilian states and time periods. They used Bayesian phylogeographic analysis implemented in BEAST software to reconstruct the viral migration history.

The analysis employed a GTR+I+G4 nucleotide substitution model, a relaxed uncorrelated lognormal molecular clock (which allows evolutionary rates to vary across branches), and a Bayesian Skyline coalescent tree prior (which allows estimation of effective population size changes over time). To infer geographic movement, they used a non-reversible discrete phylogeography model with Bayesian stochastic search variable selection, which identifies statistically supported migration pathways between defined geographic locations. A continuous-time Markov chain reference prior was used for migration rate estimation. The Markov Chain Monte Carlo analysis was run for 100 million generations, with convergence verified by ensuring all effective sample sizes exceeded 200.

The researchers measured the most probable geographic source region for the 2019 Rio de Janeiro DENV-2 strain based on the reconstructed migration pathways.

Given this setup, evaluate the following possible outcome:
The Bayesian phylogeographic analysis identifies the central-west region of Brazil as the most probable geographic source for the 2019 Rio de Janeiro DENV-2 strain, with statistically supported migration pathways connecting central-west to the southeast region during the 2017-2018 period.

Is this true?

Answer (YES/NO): NO